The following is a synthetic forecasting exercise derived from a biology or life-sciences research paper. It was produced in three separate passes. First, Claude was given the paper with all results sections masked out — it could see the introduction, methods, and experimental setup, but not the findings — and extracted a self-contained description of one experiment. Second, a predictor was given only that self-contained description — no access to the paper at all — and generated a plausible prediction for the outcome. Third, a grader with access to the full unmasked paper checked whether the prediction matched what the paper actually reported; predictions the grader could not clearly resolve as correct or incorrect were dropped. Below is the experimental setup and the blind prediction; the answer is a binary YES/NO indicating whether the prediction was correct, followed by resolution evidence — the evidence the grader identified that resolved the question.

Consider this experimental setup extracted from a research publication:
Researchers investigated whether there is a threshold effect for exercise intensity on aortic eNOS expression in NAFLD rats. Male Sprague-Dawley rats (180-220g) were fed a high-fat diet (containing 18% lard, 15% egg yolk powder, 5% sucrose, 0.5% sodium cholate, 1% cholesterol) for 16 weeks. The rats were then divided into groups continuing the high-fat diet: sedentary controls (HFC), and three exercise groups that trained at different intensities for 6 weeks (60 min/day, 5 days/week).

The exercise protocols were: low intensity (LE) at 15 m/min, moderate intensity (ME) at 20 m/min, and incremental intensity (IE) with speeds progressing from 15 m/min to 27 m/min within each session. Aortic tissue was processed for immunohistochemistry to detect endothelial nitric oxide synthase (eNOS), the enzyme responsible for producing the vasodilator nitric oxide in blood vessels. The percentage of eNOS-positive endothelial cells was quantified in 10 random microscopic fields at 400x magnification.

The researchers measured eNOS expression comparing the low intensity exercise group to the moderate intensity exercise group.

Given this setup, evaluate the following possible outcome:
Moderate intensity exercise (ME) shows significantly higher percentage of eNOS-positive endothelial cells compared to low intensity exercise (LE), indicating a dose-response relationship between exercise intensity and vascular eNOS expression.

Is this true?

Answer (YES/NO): NO